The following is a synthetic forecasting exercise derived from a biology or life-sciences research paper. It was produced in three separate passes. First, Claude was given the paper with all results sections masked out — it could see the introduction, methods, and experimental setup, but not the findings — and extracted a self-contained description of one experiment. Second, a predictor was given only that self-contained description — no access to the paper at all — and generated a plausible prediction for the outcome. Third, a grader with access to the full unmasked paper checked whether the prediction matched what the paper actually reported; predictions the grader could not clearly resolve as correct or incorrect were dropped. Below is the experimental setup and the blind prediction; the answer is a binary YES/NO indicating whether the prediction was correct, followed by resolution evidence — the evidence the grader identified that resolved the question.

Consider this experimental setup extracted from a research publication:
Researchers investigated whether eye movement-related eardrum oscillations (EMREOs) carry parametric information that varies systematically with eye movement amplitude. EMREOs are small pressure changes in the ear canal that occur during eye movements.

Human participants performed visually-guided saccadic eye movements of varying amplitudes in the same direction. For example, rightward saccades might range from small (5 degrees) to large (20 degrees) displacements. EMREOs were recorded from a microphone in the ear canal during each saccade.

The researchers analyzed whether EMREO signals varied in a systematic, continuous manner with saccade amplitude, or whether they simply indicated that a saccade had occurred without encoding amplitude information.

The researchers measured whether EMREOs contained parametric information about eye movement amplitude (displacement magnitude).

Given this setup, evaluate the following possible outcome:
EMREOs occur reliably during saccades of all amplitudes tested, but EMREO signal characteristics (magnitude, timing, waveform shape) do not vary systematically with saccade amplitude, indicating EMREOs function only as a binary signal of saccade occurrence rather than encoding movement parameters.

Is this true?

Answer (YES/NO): NO